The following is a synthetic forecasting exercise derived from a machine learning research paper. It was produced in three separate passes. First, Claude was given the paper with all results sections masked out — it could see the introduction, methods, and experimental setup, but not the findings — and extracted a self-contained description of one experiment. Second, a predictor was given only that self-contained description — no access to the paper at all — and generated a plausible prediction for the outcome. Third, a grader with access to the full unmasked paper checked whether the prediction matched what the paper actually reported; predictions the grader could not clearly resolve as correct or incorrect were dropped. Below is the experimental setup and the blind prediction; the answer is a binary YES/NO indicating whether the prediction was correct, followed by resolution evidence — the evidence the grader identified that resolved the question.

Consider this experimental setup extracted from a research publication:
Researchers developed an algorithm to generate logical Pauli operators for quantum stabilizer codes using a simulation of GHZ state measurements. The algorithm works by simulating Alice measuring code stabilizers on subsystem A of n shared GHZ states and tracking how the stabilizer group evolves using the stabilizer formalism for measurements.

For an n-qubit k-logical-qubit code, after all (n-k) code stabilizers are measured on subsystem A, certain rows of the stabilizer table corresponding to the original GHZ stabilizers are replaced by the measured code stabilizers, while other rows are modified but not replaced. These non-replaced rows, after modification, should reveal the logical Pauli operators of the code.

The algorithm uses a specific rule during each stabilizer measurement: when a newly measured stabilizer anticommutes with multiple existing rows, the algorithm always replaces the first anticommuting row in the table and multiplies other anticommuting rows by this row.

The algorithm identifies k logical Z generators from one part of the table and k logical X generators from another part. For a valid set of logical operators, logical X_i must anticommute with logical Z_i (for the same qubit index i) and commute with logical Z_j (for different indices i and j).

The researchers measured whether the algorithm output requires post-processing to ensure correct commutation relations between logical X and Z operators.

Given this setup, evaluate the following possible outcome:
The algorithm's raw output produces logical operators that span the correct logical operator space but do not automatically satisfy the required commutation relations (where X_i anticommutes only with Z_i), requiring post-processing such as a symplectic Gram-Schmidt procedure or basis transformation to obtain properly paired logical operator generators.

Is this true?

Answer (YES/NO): YES